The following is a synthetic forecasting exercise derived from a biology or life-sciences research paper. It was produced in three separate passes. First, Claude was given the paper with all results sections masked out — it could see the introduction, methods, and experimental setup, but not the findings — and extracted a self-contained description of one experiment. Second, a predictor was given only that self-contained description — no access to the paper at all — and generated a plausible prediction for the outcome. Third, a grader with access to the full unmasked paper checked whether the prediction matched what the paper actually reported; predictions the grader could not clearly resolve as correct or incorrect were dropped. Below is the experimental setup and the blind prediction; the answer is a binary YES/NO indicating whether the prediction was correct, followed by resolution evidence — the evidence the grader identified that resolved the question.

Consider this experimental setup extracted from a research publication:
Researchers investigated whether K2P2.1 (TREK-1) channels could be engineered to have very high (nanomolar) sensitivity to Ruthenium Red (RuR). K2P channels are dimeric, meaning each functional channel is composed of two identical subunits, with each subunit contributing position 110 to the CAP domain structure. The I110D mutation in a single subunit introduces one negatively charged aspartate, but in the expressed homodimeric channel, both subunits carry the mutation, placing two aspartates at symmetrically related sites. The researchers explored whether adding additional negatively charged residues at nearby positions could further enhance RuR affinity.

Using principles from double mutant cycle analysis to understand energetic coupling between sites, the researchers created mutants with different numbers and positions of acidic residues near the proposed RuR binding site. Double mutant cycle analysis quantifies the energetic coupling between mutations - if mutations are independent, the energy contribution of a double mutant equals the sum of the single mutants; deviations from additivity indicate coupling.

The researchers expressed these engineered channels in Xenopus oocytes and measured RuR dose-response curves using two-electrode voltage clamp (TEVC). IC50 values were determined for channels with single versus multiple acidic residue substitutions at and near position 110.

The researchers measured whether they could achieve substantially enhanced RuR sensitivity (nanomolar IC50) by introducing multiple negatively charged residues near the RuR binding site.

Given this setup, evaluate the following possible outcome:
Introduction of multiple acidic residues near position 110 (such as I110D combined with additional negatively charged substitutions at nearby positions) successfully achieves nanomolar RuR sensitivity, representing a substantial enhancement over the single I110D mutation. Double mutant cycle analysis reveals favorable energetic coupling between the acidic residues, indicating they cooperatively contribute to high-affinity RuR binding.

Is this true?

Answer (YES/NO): NO